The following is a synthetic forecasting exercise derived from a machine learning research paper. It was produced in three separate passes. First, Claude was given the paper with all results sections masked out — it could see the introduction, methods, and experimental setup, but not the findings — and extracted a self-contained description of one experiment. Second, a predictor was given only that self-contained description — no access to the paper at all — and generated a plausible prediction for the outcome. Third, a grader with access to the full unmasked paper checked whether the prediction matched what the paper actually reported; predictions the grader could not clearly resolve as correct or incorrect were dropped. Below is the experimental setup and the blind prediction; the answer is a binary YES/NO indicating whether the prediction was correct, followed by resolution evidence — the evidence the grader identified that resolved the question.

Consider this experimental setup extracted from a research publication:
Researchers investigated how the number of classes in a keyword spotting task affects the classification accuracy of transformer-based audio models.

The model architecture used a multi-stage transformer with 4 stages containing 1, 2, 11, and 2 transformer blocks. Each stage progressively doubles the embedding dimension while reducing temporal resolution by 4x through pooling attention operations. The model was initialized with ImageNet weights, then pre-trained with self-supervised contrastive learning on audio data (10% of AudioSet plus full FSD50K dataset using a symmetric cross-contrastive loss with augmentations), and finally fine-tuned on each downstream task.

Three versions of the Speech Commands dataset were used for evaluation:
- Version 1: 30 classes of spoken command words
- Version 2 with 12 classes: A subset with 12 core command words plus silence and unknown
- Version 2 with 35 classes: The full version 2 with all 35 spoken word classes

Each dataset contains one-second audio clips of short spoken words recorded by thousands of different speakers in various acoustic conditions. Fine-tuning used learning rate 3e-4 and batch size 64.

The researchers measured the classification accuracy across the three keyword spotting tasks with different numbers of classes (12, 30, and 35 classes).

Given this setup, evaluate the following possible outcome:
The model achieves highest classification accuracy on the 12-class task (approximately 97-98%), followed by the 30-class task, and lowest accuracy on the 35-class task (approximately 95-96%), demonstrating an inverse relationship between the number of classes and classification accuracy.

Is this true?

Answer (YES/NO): NO